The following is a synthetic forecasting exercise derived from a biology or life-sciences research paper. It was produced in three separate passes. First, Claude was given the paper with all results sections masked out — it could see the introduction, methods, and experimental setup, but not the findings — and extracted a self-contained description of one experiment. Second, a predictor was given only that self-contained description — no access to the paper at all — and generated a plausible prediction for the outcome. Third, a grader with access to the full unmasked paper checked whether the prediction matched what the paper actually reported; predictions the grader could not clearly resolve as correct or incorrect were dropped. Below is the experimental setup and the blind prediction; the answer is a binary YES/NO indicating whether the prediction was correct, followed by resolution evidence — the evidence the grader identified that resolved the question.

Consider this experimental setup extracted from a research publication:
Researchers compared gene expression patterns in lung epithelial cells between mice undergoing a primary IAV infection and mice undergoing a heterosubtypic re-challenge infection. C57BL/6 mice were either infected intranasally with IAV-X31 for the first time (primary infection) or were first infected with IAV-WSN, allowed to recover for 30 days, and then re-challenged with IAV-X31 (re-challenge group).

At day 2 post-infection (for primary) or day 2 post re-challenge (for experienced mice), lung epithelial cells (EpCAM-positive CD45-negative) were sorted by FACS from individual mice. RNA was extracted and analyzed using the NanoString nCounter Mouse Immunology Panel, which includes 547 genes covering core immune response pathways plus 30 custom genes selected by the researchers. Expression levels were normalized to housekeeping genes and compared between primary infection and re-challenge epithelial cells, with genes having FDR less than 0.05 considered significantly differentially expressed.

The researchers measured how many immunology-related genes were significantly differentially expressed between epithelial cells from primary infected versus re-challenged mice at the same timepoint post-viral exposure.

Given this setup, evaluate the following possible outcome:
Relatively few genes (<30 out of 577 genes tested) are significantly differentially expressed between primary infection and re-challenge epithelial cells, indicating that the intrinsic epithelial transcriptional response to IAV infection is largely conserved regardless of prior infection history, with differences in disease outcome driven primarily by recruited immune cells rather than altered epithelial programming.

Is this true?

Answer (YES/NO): NO